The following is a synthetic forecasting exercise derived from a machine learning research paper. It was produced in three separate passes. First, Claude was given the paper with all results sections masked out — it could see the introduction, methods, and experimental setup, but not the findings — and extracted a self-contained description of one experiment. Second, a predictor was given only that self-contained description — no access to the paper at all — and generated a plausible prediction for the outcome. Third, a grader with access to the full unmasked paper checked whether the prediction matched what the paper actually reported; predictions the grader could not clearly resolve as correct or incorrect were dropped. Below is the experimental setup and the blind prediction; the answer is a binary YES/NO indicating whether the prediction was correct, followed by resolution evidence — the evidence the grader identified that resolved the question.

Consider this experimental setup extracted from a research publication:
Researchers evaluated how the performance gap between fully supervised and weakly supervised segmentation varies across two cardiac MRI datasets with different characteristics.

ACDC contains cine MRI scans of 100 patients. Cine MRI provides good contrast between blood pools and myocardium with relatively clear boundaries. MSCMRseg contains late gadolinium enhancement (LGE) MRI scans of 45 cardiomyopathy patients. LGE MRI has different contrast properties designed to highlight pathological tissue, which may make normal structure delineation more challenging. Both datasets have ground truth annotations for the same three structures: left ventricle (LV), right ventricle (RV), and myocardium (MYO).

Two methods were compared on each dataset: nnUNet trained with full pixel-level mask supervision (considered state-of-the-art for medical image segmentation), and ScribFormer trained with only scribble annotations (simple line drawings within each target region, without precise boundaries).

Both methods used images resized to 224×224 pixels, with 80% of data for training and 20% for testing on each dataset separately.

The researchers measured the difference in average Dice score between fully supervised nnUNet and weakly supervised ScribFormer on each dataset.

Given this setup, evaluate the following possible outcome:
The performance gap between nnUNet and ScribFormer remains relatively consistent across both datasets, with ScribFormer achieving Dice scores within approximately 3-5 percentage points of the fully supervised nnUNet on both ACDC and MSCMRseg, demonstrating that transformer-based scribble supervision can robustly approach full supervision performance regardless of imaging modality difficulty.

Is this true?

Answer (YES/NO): NO